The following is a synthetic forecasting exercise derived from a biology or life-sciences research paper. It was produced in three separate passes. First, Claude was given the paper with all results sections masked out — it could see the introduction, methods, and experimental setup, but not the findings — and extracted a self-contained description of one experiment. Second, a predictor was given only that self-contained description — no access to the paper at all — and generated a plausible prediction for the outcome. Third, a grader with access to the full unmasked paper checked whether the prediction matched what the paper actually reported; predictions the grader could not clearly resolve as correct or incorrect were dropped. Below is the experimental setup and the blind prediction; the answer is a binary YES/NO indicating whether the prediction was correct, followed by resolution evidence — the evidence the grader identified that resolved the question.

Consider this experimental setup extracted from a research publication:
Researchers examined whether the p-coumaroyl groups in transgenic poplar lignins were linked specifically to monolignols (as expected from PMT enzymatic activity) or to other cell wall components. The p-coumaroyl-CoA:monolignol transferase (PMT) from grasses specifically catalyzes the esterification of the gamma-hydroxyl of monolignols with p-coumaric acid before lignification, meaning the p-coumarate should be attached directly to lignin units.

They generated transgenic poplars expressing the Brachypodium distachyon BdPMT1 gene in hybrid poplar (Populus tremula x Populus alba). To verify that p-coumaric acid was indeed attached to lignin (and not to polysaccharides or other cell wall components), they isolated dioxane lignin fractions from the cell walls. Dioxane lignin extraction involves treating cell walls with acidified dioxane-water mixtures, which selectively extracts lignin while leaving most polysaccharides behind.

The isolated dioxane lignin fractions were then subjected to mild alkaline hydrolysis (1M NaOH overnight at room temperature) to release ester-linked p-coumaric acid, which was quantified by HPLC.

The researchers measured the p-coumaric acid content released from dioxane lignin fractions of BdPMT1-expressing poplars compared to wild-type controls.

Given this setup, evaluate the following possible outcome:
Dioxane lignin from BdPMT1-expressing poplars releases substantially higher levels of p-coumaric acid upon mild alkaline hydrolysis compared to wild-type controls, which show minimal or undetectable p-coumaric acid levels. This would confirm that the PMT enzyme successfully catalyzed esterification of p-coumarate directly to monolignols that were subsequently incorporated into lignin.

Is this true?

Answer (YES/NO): NO